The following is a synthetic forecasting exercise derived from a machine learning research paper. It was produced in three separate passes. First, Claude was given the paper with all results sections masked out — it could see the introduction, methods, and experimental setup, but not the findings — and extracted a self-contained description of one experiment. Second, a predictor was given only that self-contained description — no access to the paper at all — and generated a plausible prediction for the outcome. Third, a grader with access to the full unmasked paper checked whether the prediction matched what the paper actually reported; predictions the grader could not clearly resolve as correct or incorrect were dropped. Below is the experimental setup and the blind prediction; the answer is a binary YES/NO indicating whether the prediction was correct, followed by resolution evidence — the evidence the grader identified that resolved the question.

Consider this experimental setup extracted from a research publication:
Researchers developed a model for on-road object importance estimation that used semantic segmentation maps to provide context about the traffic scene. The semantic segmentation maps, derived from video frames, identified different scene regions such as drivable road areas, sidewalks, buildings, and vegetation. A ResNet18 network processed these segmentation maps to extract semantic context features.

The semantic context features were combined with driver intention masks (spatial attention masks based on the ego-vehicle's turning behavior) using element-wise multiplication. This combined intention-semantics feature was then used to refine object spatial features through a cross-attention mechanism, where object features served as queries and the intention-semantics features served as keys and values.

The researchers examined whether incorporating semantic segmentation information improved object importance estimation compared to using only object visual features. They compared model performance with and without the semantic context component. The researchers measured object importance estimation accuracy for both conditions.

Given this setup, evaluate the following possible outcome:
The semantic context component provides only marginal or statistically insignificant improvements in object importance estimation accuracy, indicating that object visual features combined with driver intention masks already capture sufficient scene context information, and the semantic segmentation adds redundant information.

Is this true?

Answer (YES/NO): NO